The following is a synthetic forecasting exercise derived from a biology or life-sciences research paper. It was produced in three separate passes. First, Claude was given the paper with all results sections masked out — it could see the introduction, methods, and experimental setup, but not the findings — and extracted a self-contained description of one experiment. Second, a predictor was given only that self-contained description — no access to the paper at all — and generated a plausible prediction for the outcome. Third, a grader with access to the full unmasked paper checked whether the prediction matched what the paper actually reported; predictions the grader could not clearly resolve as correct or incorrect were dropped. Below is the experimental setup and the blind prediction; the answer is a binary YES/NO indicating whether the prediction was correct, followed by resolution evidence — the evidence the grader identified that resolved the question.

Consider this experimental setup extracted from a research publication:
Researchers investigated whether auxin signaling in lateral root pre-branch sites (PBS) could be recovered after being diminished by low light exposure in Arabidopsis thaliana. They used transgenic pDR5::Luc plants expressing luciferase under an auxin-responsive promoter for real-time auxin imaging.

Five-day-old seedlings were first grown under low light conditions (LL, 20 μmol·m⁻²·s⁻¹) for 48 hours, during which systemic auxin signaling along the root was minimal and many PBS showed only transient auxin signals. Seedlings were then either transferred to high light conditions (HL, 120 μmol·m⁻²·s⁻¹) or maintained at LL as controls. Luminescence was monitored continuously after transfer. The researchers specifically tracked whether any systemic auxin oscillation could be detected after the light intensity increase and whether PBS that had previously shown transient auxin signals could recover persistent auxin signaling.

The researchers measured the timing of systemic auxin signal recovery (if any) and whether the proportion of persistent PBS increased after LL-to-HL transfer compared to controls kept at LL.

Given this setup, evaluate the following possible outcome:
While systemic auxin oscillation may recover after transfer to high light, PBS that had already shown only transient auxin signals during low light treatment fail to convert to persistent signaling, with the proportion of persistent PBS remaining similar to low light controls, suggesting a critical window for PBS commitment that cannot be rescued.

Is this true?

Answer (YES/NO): NO